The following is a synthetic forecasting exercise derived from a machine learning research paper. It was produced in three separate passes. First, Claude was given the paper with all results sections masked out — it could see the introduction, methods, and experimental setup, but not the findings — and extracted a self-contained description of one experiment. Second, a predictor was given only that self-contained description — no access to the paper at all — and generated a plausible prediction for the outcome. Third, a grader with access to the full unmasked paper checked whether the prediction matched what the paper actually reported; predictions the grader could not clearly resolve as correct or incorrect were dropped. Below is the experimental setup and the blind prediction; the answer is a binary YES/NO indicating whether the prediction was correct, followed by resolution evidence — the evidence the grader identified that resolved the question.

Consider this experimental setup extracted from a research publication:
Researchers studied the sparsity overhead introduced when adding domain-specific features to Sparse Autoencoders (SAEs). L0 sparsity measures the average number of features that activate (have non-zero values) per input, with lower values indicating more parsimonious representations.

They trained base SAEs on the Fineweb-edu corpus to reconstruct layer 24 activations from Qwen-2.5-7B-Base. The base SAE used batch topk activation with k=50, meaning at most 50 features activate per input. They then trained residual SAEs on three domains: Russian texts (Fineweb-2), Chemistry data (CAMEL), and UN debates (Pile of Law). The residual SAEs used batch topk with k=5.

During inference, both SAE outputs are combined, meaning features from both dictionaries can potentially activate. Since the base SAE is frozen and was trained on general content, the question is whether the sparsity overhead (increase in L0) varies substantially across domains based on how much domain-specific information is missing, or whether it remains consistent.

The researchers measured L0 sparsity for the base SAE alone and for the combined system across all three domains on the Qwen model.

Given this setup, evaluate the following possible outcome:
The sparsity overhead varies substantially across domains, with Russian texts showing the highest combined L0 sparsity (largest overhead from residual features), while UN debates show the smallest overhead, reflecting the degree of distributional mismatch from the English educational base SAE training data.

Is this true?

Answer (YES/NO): NO